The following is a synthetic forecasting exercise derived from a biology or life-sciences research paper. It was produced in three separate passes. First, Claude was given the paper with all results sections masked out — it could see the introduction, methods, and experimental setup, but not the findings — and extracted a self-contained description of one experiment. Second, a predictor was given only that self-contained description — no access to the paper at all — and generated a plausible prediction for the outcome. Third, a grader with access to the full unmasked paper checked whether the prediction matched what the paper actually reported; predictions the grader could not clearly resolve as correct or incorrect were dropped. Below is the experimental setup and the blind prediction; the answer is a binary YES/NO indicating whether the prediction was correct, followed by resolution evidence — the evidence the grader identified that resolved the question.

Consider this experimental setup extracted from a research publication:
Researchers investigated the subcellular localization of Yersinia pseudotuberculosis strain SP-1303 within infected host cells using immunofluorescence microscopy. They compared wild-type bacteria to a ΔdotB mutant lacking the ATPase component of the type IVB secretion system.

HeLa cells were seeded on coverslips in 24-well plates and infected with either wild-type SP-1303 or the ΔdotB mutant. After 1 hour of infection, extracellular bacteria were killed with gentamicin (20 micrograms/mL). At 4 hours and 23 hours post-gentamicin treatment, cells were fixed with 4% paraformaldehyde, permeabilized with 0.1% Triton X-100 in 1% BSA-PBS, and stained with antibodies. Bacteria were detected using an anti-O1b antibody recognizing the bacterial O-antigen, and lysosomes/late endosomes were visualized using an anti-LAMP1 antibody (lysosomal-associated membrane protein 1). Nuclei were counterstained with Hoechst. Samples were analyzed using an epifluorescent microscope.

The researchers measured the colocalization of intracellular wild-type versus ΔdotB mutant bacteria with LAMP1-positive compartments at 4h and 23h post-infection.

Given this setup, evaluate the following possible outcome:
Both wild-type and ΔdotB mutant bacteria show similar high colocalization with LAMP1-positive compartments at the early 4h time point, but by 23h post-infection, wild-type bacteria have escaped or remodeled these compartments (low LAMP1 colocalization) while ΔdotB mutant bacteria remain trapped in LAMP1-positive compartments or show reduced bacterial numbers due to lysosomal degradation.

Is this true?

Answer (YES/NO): NO